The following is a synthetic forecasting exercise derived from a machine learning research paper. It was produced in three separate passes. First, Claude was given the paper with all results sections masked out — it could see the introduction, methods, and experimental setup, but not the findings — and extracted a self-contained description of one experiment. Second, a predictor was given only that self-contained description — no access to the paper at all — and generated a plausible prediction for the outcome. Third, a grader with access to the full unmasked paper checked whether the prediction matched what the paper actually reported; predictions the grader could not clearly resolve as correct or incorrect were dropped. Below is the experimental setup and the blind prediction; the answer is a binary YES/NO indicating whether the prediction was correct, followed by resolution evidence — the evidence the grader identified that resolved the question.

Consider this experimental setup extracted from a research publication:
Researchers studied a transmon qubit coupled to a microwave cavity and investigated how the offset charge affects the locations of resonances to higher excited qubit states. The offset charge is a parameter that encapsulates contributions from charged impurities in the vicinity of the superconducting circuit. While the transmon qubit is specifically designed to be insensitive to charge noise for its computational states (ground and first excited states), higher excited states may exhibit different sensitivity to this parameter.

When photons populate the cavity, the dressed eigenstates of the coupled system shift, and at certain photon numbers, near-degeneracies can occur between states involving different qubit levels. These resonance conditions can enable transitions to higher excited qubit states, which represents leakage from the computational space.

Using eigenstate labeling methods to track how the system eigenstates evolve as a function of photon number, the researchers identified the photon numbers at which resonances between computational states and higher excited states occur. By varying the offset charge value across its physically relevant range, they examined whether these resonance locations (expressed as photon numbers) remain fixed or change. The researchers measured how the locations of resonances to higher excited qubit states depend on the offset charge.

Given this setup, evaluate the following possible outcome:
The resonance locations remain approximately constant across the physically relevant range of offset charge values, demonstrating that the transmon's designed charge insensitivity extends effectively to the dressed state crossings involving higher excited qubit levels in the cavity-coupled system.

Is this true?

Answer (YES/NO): NO